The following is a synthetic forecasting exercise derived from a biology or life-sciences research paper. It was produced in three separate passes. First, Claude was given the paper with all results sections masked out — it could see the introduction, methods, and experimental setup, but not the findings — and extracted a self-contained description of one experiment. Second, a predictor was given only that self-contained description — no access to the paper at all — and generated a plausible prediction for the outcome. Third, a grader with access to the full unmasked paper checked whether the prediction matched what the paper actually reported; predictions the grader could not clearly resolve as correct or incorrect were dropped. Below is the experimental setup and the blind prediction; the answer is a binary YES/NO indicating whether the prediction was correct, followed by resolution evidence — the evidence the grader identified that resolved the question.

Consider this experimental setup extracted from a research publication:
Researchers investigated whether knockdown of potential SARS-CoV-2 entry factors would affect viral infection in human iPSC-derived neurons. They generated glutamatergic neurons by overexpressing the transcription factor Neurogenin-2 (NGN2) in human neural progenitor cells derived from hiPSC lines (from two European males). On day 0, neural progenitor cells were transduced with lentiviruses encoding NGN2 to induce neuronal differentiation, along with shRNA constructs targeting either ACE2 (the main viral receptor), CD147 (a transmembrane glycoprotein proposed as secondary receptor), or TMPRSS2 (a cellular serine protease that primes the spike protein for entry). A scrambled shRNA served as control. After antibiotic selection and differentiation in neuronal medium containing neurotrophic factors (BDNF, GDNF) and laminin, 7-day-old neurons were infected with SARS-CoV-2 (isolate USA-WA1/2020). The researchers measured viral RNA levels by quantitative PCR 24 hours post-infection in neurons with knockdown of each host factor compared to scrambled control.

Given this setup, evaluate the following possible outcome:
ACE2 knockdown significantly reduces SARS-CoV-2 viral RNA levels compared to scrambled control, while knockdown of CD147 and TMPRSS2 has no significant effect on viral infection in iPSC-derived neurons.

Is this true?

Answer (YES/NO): NO